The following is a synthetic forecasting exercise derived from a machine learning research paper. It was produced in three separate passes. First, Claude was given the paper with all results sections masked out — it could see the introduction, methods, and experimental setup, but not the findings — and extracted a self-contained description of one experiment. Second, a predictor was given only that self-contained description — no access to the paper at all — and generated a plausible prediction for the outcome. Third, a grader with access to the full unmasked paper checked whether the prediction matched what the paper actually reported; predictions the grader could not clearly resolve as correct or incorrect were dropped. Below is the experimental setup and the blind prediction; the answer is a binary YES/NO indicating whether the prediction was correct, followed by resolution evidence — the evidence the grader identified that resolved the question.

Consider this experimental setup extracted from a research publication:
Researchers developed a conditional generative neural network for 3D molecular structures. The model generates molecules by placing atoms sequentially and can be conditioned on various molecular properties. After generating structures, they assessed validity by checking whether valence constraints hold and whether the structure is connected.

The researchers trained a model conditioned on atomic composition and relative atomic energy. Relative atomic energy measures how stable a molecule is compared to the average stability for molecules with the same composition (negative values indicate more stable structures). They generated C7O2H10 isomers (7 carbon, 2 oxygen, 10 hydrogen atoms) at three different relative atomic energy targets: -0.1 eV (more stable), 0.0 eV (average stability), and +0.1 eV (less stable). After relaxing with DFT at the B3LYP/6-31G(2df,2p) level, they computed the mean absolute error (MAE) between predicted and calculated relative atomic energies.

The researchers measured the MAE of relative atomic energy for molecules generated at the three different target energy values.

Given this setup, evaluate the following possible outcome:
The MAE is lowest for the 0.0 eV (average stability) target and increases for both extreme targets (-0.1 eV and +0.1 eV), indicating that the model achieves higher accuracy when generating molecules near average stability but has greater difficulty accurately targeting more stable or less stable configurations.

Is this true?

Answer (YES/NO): NO